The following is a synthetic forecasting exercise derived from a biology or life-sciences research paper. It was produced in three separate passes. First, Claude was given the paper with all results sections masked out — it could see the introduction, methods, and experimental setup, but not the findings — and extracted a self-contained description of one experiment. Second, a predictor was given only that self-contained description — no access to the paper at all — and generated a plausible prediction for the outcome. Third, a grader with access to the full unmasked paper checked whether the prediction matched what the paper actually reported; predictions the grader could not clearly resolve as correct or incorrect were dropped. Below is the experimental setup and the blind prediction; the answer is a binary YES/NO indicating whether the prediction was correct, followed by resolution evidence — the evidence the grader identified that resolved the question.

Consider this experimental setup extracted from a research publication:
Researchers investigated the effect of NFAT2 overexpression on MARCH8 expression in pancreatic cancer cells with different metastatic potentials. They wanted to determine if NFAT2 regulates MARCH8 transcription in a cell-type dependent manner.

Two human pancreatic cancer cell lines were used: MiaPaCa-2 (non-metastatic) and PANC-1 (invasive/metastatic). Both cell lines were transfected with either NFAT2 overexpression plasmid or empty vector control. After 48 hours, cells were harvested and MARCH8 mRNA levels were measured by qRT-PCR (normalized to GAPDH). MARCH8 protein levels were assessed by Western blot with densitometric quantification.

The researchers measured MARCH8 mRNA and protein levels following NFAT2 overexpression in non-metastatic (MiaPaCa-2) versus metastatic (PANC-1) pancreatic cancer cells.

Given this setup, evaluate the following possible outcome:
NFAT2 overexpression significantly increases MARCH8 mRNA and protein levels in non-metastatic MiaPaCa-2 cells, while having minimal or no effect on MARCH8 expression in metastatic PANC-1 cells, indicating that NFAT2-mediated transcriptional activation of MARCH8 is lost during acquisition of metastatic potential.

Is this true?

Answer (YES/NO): NO